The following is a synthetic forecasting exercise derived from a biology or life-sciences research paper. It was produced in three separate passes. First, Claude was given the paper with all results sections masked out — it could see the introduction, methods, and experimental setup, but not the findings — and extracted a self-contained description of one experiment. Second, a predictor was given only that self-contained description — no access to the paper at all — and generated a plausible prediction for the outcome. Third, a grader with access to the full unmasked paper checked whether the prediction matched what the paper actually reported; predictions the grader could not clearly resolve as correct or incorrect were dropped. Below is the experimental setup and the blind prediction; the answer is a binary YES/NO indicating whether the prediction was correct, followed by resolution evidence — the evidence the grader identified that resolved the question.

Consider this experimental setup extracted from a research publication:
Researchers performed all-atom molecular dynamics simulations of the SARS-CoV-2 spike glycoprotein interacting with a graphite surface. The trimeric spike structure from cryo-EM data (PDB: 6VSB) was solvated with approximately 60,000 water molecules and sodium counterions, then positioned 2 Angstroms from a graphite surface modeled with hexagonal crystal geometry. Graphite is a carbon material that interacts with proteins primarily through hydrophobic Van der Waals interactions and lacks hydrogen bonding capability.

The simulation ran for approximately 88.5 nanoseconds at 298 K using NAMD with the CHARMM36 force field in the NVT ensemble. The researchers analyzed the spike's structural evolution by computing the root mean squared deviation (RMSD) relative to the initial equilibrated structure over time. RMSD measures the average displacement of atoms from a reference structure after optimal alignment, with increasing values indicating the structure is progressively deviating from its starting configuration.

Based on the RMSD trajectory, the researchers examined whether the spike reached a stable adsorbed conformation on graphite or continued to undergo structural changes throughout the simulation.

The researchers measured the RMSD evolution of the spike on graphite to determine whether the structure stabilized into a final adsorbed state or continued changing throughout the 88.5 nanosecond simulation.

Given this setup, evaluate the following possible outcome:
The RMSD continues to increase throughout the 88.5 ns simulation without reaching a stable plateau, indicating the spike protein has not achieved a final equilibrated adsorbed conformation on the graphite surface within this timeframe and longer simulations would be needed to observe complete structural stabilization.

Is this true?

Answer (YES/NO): NO